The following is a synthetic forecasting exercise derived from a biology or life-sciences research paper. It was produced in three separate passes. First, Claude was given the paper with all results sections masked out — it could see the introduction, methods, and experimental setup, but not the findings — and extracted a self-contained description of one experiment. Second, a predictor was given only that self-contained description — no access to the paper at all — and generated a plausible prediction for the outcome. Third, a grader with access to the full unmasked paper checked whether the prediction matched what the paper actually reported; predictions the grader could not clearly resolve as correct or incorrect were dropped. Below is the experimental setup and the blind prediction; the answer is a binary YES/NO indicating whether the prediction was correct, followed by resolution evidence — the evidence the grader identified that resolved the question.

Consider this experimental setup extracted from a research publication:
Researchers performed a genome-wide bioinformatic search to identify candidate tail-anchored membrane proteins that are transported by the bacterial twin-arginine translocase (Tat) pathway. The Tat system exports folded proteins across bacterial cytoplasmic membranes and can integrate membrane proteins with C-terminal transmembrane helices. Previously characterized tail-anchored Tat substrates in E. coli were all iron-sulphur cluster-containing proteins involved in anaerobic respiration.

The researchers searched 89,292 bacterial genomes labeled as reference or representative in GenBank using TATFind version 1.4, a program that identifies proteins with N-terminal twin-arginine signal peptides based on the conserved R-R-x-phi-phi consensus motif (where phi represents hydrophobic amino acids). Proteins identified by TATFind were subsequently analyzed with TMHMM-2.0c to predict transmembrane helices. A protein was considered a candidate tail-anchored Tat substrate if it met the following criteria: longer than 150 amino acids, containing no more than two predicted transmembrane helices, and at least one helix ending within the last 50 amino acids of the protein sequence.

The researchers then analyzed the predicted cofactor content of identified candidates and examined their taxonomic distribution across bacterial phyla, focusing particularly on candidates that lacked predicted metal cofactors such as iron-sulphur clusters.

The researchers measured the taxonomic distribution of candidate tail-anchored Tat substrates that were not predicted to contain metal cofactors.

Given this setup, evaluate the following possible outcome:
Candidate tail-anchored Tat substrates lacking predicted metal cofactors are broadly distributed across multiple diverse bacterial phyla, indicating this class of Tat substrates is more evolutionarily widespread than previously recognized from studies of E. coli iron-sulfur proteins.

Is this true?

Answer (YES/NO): NO